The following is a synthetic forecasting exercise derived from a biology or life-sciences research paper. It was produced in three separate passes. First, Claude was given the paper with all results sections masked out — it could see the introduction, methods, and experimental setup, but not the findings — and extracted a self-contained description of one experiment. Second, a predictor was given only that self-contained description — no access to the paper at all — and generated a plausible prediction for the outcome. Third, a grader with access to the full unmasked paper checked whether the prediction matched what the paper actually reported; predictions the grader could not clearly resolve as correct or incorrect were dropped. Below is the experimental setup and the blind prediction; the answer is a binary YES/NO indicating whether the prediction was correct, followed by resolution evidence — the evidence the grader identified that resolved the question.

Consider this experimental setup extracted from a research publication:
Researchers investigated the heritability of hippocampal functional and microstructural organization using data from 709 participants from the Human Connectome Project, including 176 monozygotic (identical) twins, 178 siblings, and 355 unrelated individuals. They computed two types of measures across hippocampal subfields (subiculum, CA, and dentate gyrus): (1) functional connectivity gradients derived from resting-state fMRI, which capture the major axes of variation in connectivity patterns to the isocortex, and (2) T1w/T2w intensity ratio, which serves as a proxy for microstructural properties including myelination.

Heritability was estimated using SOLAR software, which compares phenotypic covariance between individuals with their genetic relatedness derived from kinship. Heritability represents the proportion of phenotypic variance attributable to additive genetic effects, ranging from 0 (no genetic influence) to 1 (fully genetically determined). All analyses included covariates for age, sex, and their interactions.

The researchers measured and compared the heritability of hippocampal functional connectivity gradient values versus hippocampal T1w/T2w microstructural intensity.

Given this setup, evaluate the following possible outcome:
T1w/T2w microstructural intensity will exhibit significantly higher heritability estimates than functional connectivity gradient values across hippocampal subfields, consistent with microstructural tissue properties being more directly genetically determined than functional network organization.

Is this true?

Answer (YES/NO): YES